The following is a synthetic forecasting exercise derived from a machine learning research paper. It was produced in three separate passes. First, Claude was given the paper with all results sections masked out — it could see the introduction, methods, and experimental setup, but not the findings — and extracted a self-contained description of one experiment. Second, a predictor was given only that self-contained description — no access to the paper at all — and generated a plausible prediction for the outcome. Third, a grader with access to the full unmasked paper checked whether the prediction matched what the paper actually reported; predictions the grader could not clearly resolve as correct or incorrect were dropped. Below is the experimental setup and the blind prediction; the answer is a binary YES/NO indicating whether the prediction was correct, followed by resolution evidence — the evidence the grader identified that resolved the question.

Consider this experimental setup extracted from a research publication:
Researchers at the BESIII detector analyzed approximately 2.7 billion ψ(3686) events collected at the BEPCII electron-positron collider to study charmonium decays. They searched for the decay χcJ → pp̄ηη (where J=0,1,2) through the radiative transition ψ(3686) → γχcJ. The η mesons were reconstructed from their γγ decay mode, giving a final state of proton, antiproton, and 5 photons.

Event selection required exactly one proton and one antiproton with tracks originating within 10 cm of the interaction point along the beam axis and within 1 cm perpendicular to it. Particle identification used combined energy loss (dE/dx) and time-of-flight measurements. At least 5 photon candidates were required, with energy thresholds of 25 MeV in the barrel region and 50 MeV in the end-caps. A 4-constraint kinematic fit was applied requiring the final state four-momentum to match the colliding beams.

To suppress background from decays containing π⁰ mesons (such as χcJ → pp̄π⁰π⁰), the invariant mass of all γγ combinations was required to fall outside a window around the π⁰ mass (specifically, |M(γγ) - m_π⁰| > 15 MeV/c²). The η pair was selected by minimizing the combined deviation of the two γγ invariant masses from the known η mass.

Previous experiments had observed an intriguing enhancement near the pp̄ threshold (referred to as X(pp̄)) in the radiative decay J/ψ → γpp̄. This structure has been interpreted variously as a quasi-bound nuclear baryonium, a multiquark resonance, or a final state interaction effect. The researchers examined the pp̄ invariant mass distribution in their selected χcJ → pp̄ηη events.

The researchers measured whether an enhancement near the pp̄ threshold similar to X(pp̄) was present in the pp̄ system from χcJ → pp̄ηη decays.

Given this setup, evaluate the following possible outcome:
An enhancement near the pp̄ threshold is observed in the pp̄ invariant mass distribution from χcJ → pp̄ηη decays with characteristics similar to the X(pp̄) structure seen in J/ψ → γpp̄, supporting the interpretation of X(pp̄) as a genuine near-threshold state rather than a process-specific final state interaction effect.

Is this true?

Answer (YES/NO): NO